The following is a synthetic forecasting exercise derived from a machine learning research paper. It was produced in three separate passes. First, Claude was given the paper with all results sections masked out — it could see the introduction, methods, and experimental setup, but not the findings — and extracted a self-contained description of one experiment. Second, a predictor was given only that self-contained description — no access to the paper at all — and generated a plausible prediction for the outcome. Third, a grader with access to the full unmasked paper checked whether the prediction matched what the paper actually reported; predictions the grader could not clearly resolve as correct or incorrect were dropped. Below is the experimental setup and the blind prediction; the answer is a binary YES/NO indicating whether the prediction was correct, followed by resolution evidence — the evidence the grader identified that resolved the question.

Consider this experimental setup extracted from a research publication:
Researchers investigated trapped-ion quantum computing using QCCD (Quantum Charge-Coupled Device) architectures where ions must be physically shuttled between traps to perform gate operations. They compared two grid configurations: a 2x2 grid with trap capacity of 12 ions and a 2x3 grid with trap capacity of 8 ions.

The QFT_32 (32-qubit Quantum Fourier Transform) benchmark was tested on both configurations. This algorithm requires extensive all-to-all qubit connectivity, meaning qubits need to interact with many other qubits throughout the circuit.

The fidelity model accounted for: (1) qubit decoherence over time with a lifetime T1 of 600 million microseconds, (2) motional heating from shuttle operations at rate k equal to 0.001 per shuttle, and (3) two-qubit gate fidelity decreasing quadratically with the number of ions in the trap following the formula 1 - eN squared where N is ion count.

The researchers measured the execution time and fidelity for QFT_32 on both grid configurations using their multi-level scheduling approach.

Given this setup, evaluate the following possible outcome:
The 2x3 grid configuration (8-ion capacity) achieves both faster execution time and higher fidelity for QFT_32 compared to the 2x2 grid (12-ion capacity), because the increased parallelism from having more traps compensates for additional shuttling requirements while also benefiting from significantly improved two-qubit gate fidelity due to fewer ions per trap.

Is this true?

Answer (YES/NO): NO